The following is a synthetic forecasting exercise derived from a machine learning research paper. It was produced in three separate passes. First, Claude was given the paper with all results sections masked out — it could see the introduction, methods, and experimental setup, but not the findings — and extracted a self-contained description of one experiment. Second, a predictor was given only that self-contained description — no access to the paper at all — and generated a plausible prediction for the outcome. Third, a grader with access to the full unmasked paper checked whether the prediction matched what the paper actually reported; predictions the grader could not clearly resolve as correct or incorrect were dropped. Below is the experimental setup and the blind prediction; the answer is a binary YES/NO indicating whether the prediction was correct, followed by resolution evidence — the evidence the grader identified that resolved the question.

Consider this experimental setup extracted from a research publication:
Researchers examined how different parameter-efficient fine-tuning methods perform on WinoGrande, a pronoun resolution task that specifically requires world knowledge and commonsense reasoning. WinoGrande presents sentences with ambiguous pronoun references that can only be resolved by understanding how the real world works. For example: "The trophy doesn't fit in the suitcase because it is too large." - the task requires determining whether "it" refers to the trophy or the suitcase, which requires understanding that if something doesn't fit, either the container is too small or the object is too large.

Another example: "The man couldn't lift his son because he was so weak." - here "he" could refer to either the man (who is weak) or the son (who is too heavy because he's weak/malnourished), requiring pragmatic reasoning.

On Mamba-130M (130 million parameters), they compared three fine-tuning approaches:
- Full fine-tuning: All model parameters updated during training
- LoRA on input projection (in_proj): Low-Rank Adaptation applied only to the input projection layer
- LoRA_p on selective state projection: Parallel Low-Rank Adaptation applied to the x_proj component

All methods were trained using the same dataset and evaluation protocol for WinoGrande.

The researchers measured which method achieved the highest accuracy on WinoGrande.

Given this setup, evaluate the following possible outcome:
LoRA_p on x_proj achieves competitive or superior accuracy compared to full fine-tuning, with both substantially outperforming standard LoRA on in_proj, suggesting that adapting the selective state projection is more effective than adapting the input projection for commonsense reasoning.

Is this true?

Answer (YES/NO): NO